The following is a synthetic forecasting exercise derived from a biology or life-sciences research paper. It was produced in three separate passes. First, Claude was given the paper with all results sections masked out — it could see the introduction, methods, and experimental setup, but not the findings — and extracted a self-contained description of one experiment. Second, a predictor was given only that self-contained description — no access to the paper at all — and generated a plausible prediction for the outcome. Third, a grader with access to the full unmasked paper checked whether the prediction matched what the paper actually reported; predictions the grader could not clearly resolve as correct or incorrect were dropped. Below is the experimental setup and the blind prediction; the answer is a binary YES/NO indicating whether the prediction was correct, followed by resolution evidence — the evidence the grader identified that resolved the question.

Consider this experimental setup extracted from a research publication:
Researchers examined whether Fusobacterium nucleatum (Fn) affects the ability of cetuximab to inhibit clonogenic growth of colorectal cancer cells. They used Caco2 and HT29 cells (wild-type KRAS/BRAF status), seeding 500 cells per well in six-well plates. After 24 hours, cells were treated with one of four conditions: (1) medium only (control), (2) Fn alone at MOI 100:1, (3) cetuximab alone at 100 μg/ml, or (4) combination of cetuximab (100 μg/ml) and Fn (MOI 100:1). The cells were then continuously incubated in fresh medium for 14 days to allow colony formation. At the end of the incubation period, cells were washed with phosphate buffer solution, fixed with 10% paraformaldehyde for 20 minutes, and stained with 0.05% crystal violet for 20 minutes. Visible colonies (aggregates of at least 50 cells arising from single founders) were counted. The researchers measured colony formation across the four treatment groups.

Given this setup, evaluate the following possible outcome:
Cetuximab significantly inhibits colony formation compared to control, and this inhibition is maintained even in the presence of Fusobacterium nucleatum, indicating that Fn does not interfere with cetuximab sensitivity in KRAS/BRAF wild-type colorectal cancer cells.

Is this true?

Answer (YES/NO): NO